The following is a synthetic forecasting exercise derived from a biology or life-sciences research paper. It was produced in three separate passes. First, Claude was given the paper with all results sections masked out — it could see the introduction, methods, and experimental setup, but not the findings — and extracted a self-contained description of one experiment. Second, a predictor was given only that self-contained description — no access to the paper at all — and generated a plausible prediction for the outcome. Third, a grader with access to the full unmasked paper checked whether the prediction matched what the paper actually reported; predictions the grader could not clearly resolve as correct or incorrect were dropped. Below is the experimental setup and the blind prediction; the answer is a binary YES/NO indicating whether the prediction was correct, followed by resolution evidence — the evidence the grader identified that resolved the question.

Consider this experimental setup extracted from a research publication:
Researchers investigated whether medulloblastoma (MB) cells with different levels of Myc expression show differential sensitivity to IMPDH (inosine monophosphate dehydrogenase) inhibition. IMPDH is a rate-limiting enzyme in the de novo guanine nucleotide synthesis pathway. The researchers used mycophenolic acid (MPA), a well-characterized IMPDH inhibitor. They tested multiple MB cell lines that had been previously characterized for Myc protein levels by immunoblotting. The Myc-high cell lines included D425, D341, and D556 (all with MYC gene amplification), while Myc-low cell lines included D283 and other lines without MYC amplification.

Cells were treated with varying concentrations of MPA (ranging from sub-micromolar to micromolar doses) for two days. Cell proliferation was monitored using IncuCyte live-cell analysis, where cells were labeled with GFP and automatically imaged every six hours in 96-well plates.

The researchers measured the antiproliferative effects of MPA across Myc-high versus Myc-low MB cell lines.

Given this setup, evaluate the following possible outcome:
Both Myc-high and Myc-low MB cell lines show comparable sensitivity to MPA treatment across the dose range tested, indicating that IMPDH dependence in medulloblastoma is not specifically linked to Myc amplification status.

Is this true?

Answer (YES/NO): NO